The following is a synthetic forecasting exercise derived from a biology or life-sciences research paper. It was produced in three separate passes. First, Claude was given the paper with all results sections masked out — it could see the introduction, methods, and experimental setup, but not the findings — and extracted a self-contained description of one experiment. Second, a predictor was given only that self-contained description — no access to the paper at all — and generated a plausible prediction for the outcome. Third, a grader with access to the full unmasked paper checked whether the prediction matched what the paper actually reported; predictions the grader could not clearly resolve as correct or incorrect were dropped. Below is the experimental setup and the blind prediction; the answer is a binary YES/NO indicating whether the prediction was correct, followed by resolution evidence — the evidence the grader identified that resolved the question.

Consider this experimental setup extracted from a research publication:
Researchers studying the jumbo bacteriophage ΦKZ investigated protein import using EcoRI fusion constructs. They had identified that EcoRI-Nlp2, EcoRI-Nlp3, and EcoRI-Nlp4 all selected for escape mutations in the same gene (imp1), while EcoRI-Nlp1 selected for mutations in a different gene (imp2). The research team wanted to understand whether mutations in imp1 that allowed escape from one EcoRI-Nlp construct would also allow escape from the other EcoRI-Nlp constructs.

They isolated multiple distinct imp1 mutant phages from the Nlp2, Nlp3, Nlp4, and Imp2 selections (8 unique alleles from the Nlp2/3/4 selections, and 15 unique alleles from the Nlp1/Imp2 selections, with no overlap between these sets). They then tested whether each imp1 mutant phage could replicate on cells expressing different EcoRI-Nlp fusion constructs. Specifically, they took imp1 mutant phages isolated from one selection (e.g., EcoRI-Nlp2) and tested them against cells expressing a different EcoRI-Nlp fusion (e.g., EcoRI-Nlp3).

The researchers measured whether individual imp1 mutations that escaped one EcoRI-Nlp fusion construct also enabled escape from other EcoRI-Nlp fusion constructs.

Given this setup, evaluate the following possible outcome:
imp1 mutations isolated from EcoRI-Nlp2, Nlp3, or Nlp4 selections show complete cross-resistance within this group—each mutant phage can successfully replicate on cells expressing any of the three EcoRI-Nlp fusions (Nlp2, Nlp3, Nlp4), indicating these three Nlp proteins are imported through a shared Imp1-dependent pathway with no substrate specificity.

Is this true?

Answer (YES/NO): NO